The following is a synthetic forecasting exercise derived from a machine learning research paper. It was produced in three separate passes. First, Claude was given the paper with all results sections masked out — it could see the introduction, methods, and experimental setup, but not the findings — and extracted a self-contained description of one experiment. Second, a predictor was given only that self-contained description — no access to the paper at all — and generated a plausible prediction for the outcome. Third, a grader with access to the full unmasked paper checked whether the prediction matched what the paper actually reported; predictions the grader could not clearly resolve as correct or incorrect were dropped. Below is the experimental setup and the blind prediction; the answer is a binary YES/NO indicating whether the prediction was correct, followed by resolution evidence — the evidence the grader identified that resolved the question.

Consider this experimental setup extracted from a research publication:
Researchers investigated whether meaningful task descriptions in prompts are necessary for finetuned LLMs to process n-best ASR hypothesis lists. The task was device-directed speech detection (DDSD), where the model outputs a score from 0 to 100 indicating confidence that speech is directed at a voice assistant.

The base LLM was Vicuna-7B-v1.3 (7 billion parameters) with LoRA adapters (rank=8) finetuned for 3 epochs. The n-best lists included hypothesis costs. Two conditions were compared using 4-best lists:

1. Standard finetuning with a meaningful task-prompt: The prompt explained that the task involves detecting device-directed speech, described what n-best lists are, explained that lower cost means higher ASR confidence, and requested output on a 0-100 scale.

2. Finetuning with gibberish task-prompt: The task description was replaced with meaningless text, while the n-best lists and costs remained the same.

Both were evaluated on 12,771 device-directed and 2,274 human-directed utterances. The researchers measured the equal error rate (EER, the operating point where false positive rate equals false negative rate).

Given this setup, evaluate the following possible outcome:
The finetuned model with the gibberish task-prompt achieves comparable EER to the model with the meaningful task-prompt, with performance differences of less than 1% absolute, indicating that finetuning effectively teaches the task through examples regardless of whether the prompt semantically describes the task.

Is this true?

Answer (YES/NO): YES